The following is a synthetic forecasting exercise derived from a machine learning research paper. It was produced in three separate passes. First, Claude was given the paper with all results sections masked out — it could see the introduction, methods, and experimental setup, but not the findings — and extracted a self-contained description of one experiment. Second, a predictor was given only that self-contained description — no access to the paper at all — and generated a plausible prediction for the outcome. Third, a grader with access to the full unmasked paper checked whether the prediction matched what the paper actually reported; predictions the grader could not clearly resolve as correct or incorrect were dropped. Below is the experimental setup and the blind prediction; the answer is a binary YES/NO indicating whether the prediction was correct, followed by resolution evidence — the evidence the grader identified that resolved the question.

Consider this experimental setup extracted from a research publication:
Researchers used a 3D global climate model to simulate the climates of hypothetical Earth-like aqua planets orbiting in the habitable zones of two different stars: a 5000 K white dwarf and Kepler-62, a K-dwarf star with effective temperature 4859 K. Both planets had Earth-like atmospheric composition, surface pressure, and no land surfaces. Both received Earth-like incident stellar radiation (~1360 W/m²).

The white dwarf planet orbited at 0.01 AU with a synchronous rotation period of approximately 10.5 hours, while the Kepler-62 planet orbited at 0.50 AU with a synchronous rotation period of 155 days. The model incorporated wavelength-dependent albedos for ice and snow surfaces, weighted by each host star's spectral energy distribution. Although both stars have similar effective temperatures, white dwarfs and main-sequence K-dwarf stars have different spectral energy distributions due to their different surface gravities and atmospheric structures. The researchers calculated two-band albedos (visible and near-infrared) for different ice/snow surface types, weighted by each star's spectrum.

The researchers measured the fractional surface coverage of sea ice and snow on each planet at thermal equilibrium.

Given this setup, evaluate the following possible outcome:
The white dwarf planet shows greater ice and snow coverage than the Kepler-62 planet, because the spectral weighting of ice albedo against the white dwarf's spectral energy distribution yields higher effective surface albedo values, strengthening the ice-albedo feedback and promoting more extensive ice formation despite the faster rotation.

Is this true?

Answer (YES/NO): NO